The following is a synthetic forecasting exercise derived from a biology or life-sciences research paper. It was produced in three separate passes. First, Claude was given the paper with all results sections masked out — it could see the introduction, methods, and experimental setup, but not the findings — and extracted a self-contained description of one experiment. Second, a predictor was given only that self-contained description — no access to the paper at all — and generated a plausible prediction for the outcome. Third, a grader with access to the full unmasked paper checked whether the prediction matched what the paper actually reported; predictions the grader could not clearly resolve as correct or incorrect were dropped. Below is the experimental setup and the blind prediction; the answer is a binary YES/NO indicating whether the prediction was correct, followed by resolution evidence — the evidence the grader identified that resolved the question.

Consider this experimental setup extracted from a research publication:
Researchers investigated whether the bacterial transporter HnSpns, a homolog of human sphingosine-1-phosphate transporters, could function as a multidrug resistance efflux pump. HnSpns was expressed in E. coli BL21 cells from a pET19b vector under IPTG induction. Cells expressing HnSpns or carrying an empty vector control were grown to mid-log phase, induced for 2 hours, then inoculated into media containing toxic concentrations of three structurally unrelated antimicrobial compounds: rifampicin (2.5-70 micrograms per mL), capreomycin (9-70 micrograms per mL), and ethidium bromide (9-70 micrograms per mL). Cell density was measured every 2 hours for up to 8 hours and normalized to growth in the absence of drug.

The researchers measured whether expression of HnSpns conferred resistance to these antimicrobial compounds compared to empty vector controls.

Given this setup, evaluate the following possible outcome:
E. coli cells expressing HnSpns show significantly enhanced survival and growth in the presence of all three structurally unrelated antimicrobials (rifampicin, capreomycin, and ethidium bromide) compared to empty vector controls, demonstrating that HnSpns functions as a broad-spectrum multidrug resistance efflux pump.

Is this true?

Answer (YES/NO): NO